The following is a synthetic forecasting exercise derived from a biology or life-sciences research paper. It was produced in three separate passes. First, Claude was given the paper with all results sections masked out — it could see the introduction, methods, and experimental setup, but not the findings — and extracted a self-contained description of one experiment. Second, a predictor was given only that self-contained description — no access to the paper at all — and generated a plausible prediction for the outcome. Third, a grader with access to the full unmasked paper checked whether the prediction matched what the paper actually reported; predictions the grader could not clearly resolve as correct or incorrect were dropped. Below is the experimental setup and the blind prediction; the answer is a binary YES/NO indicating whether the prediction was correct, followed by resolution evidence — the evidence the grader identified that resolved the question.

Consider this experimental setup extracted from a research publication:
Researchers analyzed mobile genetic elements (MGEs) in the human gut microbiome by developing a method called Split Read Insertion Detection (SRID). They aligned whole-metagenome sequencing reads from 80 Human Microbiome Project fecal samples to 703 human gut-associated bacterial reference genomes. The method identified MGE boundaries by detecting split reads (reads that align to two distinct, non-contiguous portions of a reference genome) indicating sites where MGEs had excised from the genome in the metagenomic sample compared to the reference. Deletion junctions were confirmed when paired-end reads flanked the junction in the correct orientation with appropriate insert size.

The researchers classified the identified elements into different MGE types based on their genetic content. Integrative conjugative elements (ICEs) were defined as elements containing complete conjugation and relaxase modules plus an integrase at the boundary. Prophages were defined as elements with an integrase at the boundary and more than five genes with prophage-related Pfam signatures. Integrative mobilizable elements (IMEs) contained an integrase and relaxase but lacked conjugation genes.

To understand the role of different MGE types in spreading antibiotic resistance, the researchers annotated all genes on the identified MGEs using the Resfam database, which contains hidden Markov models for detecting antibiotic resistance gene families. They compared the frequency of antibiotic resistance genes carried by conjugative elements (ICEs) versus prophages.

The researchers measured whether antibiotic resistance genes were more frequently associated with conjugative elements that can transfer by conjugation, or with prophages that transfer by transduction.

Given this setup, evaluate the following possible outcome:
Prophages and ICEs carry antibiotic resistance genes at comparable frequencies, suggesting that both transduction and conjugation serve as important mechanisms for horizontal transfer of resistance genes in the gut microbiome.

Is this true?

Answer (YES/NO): NO